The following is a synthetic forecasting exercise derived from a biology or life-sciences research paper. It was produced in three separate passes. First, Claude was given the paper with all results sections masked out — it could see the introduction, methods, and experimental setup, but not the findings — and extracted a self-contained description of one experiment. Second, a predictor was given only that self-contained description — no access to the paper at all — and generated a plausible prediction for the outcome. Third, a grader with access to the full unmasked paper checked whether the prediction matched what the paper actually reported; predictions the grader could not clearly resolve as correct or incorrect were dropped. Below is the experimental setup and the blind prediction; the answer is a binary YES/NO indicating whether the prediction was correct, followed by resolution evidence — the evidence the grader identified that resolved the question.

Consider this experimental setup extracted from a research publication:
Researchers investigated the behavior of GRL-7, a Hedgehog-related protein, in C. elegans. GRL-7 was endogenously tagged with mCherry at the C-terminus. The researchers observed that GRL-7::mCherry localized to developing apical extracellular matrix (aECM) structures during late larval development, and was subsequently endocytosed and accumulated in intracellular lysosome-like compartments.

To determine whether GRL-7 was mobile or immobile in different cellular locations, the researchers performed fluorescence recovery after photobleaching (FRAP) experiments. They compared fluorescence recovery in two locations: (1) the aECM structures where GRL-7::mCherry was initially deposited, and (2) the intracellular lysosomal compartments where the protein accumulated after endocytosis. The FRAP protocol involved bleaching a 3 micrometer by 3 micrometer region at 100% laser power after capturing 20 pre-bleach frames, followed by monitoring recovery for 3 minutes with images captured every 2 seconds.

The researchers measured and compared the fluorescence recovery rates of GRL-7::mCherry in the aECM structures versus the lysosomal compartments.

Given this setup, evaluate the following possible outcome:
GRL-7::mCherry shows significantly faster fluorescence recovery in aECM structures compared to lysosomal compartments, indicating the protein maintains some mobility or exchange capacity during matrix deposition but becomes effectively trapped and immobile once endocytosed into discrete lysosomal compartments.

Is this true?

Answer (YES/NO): NO